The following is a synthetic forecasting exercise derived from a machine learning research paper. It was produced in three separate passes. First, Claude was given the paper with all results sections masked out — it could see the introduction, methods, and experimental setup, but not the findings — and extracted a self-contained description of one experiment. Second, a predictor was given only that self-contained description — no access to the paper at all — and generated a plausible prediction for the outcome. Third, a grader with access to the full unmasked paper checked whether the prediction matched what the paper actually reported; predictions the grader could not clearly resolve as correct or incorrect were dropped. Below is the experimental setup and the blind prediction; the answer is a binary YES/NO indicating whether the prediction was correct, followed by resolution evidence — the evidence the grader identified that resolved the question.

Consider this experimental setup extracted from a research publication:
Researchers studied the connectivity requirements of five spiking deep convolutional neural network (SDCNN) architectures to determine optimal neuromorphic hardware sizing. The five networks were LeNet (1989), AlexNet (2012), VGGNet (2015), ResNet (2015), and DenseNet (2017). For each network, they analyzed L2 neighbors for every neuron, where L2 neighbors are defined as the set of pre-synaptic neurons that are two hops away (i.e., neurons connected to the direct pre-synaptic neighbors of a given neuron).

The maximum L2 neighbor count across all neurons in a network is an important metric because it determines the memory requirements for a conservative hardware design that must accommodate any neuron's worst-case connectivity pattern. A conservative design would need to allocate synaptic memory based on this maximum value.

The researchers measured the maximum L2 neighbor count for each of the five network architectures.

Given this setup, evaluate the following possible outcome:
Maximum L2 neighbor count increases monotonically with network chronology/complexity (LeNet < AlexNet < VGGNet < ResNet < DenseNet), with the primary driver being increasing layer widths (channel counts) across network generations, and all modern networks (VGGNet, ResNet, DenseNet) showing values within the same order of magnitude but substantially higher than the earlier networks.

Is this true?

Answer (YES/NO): NO